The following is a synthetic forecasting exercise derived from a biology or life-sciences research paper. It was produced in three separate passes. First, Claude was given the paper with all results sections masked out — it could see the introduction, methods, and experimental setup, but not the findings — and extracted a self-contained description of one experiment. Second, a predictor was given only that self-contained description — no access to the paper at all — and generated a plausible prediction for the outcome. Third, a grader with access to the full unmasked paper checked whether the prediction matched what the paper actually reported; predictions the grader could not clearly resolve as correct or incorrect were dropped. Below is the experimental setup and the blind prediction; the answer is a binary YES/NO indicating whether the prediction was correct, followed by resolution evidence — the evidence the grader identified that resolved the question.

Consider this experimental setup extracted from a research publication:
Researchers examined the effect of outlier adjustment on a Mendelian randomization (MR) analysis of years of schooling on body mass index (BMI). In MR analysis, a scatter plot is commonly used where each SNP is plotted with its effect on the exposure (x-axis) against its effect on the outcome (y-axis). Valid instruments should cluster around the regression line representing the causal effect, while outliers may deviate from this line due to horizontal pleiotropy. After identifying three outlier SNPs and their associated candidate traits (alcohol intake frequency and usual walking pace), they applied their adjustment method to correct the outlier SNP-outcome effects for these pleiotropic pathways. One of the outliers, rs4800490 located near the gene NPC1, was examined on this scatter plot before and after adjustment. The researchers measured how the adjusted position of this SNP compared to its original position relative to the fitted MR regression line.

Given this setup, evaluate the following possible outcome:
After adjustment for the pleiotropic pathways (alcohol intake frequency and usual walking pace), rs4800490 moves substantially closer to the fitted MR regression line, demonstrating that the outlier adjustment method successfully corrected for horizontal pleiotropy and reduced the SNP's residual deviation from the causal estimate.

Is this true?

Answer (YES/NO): NO